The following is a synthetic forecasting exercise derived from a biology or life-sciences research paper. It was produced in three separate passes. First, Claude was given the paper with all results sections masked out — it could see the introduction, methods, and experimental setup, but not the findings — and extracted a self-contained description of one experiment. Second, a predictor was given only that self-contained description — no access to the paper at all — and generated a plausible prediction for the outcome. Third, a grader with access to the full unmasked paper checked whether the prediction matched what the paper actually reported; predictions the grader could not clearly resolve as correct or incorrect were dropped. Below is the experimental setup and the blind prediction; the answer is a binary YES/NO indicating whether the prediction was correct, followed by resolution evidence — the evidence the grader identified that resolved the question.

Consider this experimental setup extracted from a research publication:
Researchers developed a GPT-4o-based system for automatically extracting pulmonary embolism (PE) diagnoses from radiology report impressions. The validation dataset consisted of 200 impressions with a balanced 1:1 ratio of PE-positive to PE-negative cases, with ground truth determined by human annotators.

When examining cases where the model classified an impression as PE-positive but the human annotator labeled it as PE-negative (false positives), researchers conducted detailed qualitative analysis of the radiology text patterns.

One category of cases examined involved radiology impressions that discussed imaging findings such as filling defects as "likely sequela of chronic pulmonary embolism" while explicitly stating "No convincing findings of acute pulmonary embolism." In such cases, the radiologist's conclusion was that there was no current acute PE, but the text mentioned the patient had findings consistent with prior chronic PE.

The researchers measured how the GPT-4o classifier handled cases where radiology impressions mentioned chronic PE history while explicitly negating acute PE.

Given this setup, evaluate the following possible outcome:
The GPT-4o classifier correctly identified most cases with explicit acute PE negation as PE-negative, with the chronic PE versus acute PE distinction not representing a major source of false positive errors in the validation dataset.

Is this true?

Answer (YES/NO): NO